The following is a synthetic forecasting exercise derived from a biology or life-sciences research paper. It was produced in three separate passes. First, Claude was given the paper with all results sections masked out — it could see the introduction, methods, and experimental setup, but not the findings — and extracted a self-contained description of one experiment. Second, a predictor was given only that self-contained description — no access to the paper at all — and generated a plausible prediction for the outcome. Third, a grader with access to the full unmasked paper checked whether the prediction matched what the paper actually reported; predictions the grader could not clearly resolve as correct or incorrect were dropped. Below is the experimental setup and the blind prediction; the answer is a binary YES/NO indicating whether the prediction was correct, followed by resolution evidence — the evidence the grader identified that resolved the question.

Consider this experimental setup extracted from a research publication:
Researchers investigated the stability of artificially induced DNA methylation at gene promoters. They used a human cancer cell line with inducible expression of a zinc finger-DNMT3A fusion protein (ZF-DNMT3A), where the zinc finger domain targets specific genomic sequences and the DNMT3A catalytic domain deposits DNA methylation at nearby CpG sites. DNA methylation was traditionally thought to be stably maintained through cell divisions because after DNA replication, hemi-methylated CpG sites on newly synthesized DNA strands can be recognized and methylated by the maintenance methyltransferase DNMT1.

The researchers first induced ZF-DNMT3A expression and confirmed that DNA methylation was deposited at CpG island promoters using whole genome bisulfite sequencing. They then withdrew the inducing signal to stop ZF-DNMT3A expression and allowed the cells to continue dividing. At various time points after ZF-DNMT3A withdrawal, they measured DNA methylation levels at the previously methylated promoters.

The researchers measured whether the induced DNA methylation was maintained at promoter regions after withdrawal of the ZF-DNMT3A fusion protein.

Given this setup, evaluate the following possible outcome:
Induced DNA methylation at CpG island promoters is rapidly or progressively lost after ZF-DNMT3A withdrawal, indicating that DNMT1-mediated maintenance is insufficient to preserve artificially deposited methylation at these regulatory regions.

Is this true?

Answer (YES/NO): YES